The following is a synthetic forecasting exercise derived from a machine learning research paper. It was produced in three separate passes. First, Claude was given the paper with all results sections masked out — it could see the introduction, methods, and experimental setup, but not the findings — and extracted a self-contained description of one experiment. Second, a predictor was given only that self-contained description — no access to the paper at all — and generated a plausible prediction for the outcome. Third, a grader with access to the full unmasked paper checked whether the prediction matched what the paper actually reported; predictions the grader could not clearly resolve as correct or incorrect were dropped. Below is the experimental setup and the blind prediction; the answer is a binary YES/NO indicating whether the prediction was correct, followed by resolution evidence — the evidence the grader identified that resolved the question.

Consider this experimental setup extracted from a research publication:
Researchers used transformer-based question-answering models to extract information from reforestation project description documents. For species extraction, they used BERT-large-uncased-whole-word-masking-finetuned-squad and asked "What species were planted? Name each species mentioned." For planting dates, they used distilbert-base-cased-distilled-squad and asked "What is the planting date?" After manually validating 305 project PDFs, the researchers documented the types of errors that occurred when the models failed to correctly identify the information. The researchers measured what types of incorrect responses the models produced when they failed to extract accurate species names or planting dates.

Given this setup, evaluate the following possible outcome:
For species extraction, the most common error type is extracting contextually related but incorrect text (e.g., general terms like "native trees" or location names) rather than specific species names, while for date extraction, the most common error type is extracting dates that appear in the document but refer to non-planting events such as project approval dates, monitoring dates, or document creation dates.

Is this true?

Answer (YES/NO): NO